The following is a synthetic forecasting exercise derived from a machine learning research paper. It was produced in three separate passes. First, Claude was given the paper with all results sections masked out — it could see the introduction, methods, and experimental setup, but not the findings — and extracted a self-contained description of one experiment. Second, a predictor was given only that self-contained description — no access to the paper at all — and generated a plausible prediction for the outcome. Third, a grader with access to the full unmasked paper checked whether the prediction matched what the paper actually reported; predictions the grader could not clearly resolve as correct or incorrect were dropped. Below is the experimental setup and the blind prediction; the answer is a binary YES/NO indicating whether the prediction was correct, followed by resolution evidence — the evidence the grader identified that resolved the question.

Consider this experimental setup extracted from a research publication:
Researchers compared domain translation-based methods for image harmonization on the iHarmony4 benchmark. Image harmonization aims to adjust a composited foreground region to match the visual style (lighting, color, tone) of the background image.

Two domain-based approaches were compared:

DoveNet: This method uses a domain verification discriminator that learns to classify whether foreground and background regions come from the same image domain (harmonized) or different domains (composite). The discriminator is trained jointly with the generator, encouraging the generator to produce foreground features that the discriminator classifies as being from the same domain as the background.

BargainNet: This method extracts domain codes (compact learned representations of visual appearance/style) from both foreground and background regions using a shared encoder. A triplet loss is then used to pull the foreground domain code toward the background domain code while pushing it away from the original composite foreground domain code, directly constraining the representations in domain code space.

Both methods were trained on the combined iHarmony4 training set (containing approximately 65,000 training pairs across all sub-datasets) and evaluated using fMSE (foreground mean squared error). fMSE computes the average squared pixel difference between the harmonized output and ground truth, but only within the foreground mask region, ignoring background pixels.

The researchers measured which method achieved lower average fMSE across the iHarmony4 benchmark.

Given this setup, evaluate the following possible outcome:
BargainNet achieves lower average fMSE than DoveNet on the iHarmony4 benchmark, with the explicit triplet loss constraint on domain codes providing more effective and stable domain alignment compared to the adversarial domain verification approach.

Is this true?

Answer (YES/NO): YES